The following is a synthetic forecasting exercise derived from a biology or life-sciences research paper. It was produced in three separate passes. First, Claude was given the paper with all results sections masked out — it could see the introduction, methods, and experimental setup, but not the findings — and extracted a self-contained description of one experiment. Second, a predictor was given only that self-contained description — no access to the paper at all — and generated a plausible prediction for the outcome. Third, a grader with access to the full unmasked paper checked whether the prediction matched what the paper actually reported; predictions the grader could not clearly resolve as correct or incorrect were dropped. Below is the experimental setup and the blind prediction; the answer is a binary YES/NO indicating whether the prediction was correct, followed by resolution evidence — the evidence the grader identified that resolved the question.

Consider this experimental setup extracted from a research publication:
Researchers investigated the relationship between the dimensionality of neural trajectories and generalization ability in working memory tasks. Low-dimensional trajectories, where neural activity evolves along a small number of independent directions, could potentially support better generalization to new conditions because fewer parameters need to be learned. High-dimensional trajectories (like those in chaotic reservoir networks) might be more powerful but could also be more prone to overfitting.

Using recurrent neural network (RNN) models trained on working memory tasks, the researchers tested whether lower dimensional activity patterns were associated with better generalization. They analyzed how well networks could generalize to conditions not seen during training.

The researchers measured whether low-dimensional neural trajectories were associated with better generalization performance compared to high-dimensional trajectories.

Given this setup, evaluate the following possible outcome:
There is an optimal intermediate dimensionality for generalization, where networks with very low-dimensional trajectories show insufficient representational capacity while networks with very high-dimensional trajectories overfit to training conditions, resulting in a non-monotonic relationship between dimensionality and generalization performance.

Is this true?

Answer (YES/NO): NO